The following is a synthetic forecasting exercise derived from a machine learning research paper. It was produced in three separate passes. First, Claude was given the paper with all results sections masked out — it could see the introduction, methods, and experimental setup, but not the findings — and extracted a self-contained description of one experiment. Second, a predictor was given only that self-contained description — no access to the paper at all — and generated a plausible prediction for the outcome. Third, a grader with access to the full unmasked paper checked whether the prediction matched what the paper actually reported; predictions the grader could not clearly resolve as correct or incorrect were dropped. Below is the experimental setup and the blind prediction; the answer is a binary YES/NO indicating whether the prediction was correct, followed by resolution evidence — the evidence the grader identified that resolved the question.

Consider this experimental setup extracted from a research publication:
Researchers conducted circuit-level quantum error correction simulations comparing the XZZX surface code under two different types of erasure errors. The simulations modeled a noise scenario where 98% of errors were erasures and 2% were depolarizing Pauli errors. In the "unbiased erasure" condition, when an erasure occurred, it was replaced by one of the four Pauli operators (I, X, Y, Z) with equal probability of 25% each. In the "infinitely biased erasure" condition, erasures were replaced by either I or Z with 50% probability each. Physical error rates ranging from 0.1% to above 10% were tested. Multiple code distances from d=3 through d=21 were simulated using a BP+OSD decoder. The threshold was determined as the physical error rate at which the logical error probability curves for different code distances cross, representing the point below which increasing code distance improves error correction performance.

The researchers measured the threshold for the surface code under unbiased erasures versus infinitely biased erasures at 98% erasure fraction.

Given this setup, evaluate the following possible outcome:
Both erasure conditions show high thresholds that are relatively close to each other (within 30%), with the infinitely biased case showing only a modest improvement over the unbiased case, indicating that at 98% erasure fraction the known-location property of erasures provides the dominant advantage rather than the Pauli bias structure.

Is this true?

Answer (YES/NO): NO